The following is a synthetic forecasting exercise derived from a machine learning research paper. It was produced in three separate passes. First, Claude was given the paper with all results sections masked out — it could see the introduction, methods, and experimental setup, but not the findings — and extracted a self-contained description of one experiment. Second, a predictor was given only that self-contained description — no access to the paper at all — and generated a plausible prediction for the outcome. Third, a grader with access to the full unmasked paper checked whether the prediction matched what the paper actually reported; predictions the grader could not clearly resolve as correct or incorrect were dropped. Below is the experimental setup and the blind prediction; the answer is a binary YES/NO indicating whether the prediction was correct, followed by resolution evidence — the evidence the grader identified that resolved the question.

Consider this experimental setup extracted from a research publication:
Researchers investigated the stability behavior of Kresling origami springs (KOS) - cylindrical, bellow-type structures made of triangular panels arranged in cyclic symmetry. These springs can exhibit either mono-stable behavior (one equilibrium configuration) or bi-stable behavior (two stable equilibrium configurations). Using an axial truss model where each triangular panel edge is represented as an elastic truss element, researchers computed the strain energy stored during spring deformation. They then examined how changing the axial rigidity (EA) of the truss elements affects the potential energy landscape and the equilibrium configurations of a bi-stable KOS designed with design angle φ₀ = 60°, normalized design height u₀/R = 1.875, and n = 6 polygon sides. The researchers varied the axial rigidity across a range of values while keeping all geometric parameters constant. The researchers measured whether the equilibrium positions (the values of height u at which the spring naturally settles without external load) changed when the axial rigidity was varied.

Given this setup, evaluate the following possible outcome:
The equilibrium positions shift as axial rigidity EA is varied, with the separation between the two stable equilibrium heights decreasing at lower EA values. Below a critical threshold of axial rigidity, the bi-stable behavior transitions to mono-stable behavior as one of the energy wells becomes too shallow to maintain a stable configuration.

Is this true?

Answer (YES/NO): NO